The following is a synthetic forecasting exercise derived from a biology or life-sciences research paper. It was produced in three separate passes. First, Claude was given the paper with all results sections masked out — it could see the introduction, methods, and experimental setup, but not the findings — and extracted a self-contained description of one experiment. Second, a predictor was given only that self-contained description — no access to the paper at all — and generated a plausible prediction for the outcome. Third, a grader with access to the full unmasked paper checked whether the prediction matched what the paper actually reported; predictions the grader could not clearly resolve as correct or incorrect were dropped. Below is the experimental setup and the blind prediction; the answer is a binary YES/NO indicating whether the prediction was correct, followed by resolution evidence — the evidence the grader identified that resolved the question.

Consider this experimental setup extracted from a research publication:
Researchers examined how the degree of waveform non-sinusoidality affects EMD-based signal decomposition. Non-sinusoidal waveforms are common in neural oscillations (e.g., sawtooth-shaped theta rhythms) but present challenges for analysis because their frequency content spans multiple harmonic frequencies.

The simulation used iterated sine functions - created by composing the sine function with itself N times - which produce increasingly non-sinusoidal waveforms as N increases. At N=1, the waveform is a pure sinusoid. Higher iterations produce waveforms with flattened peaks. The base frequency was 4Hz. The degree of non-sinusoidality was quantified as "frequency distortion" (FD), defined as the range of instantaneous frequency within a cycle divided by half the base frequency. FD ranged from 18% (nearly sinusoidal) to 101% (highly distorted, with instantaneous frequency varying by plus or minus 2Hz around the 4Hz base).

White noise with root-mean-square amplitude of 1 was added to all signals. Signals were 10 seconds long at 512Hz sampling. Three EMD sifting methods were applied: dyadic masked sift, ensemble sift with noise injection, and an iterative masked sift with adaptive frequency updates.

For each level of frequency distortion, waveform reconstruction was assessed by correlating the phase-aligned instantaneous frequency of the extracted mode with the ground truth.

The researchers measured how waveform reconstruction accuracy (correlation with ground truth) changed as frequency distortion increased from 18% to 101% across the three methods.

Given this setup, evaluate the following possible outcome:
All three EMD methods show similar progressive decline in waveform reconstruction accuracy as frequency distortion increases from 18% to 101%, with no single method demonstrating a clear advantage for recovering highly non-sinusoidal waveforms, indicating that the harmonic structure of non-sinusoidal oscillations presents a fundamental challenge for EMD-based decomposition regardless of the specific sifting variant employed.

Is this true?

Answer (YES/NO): NO